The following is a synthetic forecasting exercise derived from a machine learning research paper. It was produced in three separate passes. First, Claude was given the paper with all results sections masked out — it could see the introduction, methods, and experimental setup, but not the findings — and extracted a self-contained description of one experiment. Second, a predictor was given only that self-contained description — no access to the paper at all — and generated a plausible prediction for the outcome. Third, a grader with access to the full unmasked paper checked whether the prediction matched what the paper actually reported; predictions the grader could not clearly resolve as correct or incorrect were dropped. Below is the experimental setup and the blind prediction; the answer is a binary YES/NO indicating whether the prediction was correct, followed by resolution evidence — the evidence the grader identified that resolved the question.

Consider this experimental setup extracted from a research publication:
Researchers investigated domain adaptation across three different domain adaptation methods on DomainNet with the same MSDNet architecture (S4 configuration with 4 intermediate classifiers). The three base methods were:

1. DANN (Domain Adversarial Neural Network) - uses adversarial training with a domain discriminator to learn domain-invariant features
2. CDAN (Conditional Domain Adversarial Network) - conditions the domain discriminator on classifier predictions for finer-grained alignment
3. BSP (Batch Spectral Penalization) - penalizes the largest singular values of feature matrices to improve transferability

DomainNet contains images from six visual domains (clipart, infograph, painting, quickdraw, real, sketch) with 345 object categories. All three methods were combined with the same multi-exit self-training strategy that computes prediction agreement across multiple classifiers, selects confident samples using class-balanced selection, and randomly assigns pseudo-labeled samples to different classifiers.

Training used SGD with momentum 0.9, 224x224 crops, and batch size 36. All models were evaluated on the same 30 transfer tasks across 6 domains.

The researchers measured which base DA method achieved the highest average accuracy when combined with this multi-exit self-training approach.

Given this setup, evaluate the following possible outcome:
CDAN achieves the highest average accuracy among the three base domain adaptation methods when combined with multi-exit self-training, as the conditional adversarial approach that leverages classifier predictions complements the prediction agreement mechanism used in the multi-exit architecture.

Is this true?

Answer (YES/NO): NO